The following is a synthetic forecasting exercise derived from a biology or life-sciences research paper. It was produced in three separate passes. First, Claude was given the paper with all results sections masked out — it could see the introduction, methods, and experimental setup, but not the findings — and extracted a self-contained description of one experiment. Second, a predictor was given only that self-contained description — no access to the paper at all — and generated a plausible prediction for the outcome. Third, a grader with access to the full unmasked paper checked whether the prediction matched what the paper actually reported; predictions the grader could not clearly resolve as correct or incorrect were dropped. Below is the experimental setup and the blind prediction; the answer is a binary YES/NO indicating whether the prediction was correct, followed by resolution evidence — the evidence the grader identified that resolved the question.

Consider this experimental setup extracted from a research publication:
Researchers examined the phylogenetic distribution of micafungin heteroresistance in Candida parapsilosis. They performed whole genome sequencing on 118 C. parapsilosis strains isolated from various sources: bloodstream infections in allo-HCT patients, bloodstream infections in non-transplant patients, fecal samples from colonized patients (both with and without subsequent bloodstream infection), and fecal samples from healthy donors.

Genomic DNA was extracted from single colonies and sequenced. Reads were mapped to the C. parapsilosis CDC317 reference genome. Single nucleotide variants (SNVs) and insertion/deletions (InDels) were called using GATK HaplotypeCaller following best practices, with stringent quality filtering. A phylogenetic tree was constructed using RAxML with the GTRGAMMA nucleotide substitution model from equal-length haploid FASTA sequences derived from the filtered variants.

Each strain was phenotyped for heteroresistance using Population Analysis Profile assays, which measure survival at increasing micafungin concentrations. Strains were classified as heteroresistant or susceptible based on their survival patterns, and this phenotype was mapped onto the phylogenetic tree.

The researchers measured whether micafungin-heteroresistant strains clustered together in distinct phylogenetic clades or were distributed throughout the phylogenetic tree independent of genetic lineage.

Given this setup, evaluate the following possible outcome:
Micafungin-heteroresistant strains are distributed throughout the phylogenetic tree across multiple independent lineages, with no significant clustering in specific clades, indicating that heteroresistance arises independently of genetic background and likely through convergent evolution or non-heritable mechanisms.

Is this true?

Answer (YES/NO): NO